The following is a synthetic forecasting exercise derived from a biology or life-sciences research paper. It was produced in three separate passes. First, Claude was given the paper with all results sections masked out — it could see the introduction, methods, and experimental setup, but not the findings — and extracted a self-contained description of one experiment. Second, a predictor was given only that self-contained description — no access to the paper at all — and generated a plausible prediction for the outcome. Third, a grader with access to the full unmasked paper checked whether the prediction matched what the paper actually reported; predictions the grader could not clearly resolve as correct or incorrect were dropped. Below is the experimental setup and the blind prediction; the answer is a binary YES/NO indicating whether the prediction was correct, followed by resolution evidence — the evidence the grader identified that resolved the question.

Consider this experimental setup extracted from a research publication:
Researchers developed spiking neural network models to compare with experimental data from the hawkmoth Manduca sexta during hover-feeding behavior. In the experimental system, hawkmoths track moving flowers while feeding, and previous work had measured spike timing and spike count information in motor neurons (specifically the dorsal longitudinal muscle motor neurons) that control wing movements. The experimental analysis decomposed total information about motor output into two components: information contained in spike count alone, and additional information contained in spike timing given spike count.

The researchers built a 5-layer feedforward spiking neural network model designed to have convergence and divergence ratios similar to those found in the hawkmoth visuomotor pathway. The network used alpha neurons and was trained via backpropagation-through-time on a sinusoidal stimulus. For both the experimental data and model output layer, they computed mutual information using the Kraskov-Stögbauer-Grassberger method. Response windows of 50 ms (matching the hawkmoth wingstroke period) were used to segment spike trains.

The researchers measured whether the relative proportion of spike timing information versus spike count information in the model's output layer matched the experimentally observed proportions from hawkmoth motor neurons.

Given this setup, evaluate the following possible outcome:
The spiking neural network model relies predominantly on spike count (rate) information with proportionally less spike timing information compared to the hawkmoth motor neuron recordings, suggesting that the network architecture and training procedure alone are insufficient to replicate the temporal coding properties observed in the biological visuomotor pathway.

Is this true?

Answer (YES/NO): NO